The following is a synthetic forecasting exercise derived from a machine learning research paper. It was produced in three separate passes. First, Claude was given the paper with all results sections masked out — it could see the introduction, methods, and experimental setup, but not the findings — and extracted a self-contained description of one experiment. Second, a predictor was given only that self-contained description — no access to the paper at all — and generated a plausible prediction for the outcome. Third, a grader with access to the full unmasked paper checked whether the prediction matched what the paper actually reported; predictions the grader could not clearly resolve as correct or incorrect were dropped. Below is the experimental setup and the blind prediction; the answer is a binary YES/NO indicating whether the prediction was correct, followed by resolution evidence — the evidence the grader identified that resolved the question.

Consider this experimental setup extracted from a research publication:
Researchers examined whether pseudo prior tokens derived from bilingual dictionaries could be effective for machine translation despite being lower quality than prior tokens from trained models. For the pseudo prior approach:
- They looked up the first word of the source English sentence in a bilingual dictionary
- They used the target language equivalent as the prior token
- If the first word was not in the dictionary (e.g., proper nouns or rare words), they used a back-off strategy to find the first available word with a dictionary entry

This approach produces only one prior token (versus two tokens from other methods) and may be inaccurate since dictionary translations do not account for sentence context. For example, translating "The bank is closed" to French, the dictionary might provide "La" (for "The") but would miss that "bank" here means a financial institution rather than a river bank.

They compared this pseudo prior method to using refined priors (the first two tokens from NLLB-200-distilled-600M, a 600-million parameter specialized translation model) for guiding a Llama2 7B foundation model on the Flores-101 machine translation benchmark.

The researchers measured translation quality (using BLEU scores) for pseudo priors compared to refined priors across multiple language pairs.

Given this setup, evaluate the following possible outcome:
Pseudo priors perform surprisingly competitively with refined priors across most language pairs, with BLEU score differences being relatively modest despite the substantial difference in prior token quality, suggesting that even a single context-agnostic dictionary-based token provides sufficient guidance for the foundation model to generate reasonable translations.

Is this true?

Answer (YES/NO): NO